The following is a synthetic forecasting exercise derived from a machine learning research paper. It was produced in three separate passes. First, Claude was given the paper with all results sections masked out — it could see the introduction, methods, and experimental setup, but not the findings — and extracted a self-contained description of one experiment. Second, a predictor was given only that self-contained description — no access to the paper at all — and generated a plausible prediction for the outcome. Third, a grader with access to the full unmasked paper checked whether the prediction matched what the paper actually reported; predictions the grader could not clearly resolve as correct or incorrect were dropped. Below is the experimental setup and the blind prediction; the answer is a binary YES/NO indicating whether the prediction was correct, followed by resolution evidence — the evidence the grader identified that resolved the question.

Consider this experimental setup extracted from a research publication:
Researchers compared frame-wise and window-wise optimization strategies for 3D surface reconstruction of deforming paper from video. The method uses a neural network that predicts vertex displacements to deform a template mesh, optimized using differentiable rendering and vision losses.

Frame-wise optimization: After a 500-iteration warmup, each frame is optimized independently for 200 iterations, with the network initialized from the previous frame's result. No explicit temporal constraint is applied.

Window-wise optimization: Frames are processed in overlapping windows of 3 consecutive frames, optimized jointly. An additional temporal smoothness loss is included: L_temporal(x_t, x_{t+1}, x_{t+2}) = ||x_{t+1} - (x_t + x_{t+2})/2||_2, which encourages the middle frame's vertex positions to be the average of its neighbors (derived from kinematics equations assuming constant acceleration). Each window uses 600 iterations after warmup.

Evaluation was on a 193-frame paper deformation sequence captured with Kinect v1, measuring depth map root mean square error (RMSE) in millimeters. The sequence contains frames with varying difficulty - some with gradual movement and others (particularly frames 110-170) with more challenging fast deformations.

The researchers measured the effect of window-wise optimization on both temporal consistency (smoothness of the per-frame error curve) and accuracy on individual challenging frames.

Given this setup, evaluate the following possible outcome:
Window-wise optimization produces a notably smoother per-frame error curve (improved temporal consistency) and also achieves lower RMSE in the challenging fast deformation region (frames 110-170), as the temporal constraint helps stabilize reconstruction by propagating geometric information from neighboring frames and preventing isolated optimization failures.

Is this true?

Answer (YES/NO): NO